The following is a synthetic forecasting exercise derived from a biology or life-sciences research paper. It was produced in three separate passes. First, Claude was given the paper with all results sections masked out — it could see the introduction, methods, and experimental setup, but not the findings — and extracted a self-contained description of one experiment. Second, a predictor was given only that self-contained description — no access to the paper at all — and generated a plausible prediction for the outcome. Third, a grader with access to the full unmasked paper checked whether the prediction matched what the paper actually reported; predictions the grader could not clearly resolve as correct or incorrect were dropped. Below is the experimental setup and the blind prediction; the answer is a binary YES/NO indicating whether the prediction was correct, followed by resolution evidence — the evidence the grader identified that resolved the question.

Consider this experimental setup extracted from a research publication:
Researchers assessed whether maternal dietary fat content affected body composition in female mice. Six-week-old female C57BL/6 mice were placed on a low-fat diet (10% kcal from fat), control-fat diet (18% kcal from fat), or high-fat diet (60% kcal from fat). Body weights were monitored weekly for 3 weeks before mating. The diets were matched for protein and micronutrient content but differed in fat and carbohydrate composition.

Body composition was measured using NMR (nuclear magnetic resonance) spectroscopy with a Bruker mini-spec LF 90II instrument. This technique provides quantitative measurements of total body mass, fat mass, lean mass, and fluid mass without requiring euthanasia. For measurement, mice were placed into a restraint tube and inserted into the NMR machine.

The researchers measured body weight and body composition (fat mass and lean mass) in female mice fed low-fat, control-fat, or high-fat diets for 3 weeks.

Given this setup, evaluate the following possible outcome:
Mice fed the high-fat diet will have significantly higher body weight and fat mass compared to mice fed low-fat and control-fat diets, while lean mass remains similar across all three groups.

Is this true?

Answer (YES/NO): NO